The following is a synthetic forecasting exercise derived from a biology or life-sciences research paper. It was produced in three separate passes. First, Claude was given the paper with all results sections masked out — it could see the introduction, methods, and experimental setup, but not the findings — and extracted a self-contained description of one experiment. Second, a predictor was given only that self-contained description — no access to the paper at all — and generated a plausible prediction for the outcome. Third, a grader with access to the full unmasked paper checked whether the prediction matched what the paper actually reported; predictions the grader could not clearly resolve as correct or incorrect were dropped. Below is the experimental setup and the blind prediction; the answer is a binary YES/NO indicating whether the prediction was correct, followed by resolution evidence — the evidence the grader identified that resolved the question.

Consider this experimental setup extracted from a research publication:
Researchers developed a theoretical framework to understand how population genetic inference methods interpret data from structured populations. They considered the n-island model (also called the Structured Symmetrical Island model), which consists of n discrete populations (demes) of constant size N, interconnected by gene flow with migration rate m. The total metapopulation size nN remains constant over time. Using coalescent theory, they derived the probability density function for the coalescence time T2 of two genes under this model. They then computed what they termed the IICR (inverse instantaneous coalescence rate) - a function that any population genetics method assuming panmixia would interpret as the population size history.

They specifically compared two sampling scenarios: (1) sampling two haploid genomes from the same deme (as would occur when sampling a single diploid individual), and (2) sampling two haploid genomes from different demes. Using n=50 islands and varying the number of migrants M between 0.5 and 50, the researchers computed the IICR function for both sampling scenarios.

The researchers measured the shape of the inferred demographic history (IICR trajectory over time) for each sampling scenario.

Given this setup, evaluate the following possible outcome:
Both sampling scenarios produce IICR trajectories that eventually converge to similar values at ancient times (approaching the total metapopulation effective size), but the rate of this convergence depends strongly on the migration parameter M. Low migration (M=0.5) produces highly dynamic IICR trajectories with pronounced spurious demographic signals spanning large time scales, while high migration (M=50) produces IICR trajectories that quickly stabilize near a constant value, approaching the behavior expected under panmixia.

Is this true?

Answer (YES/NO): NO